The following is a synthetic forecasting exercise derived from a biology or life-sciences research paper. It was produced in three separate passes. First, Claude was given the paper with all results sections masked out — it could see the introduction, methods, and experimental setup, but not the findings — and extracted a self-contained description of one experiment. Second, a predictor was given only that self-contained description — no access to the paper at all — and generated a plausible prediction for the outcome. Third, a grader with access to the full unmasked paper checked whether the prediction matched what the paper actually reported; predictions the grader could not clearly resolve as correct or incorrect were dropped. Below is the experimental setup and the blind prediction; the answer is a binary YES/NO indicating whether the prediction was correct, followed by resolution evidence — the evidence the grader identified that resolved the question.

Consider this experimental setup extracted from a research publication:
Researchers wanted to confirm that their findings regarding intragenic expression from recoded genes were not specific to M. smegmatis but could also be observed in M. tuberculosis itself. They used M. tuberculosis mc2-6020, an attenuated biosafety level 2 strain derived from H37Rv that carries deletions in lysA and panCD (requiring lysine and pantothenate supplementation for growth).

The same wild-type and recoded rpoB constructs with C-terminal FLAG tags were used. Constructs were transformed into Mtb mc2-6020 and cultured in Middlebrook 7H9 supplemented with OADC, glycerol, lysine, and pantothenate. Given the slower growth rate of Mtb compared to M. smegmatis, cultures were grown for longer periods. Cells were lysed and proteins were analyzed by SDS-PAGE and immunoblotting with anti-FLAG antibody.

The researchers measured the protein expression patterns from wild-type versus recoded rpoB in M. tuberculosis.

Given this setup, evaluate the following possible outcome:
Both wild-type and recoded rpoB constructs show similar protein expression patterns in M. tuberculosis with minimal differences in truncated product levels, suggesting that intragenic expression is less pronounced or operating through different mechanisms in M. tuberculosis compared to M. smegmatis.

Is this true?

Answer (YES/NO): NO